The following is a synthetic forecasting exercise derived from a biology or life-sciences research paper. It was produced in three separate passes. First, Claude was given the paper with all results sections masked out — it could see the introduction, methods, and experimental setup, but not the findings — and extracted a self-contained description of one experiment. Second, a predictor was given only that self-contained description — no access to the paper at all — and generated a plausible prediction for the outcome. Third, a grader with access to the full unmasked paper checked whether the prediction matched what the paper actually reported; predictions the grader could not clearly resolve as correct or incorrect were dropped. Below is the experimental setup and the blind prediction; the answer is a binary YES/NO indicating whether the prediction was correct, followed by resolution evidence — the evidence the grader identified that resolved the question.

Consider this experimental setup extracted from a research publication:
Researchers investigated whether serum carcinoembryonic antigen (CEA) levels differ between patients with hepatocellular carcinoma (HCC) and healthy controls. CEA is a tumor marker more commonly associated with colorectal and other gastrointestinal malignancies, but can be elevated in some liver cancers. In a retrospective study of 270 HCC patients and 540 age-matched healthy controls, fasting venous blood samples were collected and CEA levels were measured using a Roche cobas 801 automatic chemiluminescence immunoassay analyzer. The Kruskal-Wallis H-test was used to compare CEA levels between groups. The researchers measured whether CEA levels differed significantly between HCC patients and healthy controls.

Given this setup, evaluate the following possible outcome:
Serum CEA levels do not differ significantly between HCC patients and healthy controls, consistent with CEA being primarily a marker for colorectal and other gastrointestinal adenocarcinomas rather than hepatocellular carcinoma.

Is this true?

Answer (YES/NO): NO